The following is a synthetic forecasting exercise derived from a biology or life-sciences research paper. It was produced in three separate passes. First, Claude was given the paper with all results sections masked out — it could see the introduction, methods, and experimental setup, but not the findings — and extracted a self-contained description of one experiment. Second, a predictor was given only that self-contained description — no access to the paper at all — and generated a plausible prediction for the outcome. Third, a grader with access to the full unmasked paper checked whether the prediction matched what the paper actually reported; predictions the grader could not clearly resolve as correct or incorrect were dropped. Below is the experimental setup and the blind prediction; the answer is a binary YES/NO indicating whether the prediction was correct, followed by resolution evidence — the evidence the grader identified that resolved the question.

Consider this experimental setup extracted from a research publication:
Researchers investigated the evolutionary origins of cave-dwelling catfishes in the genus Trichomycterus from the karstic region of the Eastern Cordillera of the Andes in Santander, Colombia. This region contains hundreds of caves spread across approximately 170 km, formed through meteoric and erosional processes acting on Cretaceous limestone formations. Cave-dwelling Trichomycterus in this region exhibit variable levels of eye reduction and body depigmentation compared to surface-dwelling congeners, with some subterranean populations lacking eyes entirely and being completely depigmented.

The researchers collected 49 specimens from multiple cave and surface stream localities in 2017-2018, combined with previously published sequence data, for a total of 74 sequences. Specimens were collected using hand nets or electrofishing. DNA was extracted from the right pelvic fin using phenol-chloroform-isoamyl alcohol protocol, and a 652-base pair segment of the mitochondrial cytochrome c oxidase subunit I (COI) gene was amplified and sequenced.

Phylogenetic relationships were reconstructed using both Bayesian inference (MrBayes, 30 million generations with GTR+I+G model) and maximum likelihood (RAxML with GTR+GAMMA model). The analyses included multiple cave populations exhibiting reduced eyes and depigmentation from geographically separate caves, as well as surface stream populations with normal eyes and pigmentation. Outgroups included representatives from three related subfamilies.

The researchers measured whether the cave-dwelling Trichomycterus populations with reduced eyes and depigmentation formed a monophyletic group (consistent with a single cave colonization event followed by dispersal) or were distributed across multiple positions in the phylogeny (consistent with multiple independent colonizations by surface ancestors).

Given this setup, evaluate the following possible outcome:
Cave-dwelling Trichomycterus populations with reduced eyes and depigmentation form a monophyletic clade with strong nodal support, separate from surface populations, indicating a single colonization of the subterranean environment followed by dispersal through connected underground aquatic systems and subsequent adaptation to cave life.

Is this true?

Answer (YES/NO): NO